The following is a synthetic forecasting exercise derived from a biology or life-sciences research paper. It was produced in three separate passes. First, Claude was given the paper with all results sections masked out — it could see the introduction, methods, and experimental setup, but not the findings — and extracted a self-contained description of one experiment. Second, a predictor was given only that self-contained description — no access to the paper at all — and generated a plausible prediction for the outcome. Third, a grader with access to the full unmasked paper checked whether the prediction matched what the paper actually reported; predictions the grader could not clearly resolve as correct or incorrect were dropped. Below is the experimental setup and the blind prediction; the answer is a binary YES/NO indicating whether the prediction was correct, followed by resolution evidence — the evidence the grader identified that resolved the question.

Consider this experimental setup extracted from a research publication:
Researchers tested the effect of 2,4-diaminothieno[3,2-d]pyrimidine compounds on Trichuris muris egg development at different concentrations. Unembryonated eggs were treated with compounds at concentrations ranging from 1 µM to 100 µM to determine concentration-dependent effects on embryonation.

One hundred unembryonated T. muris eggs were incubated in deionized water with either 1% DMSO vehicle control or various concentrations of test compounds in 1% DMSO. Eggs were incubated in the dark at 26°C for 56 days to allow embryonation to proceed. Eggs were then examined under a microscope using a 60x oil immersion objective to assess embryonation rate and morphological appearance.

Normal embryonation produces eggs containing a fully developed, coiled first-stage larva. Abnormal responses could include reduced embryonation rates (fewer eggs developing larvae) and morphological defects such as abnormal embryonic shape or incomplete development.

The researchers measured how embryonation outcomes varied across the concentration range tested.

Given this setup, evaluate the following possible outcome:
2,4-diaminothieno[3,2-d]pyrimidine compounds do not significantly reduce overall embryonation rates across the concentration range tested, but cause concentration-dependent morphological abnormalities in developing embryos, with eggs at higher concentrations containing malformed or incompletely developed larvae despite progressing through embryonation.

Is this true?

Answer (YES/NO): NO